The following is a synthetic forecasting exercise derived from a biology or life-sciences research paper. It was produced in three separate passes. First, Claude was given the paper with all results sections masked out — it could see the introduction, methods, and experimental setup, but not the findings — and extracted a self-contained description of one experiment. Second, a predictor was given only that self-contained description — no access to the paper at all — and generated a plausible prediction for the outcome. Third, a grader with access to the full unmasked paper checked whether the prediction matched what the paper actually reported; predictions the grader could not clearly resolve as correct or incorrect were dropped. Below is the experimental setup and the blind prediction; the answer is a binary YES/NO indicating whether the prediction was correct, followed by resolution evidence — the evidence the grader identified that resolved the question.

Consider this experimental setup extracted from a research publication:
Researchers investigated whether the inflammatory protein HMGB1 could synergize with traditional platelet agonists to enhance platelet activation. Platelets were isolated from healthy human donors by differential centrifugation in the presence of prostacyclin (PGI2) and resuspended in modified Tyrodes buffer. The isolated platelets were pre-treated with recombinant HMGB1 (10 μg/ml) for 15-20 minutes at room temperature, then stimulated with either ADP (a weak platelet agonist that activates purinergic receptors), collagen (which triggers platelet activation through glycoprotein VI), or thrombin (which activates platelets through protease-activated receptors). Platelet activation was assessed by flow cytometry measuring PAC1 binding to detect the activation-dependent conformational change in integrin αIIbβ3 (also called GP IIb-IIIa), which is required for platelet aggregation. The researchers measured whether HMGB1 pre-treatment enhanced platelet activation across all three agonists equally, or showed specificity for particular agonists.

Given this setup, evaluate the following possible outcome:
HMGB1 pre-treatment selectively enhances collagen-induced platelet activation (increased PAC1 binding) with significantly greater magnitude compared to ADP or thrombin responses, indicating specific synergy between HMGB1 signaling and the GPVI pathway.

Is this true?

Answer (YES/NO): NO